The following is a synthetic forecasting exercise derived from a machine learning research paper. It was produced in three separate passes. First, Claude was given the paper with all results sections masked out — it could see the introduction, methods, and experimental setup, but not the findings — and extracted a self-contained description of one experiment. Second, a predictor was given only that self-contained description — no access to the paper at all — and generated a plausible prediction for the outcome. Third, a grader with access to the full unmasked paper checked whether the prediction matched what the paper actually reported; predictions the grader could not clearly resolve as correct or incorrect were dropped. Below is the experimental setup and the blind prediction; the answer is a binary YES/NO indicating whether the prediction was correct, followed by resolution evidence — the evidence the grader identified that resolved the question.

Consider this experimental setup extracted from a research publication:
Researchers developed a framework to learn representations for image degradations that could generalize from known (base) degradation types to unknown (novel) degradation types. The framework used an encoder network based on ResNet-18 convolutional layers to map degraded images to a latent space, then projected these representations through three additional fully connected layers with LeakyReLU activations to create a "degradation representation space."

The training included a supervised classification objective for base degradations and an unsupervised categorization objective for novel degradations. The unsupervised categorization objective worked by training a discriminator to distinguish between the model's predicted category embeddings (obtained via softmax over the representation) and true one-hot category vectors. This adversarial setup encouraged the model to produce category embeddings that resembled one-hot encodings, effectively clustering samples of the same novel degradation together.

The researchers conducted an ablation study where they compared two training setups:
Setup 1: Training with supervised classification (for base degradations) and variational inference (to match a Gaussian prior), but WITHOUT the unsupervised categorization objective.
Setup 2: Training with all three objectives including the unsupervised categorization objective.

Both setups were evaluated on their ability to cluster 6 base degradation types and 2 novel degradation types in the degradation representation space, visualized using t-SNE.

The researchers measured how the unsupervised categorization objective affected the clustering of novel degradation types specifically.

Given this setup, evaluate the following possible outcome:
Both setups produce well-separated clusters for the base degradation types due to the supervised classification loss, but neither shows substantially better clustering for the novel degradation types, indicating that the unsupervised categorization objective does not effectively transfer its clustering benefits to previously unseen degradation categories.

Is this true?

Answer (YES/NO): NO